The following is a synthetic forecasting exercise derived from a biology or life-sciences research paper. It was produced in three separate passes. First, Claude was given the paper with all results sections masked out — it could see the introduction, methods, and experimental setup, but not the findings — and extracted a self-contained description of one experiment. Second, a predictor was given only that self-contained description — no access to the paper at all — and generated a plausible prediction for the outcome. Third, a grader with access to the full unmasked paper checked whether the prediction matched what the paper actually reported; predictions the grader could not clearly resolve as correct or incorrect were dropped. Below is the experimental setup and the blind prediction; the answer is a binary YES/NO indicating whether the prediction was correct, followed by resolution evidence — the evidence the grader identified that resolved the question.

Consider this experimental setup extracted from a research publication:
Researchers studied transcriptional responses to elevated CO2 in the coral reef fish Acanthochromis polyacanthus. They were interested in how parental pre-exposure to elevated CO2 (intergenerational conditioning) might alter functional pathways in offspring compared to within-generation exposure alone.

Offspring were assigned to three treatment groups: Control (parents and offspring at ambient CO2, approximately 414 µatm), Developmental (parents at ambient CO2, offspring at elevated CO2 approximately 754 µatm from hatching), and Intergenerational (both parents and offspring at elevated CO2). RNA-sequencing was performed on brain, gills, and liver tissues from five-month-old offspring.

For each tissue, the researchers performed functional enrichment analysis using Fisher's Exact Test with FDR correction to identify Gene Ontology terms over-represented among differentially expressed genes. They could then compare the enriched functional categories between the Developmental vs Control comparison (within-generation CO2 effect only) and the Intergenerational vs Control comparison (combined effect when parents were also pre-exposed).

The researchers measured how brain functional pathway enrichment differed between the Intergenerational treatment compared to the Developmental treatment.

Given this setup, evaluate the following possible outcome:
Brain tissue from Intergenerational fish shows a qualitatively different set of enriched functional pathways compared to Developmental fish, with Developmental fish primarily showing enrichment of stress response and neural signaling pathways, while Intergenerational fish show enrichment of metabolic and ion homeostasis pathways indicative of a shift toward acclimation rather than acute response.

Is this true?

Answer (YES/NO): NO